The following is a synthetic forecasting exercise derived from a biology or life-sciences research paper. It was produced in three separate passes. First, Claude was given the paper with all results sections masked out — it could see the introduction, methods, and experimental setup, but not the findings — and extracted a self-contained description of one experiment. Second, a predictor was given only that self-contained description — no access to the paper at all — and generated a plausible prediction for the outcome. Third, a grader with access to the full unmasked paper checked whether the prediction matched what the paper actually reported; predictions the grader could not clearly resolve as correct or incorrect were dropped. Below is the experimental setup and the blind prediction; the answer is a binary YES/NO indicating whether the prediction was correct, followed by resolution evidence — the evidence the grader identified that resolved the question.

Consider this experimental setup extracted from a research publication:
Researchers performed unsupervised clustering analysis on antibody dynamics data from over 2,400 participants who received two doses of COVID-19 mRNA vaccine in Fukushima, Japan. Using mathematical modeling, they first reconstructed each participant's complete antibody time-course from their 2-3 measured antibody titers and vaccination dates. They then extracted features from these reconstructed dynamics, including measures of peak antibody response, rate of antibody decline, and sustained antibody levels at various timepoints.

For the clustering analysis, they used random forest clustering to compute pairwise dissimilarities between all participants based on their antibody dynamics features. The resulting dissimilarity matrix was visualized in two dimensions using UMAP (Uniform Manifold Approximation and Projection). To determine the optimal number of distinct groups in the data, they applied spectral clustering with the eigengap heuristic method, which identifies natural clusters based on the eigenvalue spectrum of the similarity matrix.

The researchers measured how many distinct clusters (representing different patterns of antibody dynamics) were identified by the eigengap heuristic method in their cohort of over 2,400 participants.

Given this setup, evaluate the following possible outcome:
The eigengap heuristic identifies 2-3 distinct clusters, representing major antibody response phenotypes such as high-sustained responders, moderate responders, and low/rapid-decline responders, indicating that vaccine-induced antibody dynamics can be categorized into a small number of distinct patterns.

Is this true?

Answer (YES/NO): NO